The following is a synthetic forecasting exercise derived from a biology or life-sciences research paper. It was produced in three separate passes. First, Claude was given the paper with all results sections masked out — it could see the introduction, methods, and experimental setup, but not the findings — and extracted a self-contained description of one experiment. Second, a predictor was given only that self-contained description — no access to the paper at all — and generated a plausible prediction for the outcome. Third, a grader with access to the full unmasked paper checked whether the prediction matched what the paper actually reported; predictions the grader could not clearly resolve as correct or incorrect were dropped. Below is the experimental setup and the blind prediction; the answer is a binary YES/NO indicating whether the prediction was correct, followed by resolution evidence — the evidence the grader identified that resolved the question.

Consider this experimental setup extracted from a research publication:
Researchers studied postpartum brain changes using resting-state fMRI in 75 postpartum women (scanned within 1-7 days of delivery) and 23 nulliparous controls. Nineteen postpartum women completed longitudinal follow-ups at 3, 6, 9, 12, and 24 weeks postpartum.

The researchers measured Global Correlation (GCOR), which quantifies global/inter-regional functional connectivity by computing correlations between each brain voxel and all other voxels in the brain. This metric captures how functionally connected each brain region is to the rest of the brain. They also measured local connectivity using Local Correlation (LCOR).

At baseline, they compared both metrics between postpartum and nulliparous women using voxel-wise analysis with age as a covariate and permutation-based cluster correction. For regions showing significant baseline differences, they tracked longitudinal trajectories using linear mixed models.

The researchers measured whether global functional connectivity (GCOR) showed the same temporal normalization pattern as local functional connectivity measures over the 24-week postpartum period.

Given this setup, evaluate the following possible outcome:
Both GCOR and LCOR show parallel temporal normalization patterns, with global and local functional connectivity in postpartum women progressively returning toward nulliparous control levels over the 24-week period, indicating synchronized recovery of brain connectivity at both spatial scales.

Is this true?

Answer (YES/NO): NO